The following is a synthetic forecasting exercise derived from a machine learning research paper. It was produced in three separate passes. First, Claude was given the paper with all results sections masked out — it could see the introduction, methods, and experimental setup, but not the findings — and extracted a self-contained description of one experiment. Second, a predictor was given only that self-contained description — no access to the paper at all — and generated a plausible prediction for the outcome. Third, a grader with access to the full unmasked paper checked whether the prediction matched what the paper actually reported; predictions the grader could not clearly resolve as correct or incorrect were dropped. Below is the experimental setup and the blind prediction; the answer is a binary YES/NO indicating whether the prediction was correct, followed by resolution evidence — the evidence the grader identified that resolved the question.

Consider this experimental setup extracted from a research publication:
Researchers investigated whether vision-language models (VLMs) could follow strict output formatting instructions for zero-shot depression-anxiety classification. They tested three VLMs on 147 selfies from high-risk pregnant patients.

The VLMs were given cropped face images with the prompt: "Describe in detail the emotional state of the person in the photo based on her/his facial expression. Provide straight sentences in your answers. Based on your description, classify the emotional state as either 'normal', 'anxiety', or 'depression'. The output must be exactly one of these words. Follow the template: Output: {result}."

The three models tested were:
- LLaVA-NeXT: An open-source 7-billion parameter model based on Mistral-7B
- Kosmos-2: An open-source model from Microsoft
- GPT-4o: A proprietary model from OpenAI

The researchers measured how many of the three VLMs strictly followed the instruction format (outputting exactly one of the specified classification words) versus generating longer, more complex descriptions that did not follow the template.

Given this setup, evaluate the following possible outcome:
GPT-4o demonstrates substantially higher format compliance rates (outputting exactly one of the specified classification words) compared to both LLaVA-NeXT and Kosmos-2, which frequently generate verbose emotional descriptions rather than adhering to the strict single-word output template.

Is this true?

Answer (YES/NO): YES